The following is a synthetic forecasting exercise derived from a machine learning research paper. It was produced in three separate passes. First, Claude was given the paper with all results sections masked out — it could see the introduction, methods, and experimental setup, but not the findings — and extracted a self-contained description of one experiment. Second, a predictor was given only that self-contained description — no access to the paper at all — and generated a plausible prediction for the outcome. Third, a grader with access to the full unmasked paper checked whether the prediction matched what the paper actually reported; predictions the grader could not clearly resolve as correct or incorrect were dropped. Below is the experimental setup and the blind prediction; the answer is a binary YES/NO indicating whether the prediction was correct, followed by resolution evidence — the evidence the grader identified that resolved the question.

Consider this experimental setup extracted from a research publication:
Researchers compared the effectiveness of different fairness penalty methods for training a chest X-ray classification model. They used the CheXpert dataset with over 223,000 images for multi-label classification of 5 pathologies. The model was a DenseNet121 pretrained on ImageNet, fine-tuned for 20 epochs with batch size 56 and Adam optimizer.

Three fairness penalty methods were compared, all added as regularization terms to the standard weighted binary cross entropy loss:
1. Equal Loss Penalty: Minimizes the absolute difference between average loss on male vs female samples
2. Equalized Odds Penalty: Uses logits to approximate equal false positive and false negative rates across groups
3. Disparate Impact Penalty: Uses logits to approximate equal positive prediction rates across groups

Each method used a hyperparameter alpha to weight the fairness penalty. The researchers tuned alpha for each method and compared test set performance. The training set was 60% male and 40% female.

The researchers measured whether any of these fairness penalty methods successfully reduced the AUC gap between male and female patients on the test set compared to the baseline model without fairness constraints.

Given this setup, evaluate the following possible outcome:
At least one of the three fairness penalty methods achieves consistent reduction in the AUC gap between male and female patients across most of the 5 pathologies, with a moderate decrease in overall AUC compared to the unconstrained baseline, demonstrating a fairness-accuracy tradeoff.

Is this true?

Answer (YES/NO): NO